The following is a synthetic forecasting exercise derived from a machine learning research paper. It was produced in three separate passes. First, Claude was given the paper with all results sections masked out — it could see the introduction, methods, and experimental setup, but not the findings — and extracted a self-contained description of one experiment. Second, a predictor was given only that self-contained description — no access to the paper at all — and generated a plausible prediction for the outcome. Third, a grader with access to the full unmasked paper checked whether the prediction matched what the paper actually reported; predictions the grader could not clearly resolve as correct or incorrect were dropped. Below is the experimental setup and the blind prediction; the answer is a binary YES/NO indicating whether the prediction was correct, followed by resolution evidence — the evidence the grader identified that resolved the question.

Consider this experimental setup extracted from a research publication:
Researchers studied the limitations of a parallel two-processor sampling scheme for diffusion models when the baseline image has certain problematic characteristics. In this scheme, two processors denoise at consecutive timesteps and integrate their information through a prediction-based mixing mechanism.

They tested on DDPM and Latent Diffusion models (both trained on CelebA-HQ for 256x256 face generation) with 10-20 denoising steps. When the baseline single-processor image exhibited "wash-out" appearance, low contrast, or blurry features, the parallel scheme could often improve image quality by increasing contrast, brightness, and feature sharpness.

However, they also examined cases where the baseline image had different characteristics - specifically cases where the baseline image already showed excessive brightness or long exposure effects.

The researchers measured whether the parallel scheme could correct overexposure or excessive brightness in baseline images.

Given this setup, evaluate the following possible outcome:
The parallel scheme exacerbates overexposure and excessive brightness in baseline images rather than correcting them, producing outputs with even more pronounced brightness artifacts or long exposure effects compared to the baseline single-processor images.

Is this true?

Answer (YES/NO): NO